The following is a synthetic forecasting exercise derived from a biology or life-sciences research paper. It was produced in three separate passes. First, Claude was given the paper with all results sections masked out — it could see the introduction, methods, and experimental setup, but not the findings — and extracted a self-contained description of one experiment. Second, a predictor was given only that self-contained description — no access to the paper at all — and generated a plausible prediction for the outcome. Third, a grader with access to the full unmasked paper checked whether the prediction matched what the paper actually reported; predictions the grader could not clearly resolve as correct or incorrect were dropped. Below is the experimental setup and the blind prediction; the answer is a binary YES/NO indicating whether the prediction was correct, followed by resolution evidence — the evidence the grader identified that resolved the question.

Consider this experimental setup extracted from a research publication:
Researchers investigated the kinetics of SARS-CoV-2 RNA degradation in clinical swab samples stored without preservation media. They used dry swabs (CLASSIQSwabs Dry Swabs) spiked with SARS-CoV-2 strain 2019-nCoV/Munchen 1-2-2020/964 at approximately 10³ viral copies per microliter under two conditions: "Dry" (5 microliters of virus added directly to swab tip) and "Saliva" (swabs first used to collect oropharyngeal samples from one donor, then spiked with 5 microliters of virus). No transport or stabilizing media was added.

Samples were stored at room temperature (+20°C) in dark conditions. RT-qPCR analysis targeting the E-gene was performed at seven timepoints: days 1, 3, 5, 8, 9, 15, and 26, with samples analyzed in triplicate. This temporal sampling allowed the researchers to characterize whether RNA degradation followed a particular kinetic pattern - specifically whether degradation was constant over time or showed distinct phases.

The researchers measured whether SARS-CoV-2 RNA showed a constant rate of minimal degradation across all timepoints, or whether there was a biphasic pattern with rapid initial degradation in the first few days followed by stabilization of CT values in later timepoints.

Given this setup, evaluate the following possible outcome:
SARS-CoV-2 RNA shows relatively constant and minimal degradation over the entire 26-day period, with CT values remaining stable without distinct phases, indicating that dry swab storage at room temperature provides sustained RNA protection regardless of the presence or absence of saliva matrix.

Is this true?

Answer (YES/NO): NO